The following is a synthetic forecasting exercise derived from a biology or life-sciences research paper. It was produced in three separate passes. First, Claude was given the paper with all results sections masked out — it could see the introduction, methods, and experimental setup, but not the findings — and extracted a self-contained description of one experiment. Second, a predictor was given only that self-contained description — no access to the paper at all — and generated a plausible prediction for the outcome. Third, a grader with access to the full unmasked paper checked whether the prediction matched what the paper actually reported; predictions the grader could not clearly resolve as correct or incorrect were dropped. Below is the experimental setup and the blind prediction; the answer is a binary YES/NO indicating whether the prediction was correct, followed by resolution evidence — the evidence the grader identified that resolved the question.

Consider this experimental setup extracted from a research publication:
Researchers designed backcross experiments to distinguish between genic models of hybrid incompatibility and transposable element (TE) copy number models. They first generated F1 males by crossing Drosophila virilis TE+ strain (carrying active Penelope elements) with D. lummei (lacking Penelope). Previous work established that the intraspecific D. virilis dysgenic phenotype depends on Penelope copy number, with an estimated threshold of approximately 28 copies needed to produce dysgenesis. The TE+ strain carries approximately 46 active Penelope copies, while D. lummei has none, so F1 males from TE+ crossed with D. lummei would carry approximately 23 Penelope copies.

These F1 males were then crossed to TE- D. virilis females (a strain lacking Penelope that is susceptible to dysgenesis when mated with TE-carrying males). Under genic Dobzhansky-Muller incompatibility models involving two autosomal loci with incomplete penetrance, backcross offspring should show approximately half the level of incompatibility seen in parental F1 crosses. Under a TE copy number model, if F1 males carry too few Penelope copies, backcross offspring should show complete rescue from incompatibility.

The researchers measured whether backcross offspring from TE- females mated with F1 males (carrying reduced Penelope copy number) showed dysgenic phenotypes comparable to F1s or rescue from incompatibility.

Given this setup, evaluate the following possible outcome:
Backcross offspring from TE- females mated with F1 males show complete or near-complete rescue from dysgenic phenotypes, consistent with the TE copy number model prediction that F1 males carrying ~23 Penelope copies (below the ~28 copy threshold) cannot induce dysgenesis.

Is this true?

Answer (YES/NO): YES